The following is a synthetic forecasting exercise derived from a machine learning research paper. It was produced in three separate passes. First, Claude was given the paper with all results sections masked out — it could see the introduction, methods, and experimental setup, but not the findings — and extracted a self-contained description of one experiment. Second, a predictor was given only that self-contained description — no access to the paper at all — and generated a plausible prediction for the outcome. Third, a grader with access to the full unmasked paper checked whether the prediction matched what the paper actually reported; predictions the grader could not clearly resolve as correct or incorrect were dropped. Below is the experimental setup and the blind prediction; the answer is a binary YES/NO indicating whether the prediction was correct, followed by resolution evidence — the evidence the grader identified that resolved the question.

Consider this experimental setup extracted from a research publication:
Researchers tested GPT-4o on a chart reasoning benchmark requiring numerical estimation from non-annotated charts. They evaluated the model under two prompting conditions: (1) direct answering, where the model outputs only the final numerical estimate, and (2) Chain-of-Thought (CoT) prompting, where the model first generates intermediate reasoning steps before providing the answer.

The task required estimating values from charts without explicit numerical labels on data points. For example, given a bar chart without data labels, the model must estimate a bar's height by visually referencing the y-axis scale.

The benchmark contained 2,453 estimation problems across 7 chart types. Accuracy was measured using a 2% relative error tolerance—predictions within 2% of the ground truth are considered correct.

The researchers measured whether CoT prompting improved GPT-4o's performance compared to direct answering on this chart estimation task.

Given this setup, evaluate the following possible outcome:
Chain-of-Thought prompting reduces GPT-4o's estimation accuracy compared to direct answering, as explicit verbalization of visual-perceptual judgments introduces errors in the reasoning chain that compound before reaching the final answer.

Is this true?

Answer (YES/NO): YES